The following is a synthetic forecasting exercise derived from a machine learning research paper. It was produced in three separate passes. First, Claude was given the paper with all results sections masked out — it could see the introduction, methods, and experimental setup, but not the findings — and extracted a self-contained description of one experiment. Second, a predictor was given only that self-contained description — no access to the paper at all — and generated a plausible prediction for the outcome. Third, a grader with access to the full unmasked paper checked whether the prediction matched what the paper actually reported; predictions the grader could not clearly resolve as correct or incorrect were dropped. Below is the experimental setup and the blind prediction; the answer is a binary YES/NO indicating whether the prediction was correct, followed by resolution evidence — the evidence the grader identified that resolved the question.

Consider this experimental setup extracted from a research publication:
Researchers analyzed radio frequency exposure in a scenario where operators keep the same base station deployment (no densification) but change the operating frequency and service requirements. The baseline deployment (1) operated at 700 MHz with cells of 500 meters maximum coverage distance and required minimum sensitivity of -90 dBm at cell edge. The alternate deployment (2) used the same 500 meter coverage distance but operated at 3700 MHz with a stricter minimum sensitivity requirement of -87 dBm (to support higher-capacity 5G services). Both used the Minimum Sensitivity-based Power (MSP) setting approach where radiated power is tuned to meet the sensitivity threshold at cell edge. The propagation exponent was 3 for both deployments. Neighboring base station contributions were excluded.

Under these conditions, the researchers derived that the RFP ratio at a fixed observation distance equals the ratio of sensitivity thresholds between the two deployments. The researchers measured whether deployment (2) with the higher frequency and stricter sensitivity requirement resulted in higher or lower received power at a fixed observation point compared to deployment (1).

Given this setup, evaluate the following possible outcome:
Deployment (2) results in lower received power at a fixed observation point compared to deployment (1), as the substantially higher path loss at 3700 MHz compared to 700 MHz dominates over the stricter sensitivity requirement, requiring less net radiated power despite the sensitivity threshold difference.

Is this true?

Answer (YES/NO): NO